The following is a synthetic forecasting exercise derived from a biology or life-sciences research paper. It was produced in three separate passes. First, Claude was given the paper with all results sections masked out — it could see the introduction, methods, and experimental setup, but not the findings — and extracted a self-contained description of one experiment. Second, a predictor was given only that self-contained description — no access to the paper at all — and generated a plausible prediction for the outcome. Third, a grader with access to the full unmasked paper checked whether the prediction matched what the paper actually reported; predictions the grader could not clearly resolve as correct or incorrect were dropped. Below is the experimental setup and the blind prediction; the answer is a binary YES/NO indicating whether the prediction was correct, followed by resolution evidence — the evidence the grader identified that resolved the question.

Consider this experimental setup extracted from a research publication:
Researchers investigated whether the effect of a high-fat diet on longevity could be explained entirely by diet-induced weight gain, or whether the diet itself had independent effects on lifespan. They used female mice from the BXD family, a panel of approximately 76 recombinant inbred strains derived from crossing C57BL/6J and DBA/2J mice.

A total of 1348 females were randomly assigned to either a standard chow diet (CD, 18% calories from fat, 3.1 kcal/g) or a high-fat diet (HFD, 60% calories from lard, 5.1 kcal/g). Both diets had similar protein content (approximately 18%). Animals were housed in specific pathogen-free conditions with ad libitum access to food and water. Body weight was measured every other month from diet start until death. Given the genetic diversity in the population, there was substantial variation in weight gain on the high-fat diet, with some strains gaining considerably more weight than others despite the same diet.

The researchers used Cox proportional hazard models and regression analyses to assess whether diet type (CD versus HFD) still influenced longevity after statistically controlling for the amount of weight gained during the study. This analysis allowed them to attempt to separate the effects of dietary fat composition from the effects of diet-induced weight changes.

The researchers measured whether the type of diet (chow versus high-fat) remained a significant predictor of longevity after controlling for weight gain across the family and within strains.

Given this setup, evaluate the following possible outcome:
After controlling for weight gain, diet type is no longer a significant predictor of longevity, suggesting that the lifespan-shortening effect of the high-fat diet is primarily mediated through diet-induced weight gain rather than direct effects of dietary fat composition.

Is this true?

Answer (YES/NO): NO